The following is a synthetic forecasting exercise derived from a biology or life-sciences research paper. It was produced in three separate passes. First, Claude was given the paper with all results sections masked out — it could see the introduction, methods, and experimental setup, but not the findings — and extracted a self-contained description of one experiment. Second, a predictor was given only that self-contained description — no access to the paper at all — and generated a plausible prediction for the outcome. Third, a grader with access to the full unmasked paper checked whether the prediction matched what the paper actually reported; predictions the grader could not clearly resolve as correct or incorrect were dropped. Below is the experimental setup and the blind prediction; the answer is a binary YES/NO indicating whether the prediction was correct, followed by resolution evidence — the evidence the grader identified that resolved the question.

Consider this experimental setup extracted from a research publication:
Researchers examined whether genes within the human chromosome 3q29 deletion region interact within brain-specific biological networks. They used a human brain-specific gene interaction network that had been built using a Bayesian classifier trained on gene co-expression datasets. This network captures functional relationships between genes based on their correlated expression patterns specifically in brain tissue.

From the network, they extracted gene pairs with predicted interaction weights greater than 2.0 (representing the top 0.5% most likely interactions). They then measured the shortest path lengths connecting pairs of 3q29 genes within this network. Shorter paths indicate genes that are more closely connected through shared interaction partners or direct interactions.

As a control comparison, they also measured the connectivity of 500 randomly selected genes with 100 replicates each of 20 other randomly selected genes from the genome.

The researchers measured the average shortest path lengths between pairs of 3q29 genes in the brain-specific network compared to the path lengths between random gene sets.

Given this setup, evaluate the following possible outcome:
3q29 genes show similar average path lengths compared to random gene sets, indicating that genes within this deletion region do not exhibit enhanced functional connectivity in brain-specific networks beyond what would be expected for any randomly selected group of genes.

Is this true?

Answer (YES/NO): YES